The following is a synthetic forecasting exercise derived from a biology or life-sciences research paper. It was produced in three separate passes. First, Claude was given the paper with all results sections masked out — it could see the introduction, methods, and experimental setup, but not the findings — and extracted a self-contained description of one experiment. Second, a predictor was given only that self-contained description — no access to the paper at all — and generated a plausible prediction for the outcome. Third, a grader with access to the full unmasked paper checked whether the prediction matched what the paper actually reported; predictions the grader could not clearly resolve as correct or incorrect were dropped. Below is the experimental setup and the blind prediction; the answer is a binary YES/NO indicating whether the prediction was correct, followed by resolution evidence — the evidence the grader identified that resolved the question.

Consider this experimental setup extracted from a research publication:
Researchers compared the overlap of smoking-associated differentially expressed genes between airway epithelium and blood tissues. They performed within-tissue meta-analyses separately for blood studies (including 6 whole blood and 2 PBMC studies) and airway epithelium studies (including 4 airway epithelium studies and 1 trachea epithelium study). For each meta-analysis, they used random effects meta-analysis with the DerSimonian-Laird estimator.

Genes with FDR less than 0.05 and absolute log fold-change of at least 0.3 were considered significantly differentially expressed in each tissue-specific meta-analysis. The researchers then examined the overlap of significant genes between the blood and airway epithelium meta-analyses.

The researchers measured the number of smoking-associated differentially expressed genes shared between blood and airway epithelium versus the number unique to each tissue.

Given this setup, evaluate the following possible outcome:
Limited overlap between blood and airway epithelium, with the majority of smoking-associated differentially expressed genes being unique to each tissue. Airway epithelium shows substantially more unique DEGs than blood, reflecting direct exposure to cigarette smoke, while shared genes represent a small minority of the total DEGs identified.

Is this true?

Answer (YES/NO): YES